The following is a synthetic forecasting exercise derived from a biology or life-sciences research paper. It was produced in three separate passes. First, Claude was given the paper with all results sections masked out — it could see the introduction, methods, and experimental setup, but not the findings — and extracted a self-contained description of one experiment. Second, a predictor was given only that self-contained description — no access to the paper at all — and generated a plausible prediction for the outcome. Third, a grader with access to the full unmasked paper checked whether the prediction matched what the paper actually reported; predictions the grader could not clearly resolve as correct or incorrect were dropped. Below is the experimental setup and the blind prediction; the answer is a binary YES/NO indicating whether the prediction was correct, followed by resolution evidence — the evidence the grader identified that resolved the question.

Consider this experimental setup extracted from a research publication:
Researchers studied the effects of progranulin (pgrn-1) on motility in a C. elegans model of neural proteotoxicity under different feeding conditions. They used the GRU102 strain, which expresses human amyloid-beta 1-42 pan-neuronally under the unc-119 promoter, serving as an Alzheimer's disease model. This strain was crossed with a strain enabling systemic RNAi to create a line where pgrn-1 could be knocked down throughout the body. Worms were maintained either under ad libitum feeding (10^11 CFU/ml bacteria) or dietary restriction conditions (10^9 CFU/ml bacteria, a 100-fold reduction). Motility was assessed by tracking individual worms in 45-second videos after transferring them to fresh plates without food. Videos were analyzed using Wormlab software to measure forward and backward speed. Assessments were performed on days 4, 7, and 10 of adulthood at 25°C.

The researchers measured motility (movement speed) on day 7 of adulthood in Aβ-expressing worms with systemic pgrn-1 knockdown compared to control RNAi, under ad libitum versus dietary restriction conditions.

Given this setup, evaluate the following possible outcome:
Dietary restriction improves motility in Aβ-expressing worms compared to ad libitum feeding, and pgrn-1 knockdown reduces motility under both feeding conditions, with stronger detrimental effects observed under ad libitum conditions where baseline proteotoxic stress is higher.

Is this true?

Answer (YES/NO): NO